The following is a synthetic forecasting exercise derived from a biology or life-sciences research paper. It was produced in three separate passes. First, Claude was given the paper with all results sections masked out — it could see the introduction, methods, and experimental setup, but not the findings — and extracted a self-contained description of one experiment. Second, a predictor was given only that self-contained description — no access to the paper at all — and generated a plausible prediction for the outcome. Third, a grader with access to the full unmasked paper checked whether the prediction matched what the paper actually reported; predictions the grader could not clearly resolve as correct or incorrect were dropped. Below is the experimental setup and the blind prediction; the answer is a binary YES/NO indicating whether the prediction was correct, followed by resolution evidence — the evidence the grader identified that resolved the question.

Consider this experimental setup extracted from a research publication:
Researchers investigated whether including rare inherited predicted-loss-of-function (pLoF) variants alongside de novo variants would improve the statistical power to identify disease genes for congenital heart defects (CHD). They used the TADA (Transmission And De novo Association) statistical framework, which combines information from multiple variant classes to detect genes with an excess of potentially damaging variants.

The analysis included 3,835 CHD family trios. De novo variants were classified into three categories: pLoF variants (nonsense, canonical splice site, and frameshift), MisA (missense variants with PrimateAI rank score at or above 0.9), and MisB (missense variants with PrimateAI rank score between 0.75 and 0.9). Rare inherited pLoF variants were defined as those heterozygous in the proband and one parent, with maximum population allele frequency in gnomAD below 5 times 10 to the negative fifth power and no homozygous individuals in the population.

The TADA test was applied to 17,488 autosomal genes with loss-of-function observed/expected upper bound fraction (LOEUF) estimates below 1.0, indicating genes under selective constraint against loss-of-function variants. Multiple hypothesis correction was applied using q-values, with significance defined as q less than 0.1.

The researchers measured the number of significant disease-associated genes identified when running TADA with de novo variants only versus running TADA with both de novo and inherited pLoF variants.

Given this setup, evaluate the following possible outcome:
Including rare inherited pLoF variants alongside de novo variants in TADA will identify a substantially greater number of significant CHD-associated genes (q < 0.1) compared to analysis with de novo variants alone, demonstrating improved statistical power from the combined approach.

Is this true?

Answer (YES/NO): NO